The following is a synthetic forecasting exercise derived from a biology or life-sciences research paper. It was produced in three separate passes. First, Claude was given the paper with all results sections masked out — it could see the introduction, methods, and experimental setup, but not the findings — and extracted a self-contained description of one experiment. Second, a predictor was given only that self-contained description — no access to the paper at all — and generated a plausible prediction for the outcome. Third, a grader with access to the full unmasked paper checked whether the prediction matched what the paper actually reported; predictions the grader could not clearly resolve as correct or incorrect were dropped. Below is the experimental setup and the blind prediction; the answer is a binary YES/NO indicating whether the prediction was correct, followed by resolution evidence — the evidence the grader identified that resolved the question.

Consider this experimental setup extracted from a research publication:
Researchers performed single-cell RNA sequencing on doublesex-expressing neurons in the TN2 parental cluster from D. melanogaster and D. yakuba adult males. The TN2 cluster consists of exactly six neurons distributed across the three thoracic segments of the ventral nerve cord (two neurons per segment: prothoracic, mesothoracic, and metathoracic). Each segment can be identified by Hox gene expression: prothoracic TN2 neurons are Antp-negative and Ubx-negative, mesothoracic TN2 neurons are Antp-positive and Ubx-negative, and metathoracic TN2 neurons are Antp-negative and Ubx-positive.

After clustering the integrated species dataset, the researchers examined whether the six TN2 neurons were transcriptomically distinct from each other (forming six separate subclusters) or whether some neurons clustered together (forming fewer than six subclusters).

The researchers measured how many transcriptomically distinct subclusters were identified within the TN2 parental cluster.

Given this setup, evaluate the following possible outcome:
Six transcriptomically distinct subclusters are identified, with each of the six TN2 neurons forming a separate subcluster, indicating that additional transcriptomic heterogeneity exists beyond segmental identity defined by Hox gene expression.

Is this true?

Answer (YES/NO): YES